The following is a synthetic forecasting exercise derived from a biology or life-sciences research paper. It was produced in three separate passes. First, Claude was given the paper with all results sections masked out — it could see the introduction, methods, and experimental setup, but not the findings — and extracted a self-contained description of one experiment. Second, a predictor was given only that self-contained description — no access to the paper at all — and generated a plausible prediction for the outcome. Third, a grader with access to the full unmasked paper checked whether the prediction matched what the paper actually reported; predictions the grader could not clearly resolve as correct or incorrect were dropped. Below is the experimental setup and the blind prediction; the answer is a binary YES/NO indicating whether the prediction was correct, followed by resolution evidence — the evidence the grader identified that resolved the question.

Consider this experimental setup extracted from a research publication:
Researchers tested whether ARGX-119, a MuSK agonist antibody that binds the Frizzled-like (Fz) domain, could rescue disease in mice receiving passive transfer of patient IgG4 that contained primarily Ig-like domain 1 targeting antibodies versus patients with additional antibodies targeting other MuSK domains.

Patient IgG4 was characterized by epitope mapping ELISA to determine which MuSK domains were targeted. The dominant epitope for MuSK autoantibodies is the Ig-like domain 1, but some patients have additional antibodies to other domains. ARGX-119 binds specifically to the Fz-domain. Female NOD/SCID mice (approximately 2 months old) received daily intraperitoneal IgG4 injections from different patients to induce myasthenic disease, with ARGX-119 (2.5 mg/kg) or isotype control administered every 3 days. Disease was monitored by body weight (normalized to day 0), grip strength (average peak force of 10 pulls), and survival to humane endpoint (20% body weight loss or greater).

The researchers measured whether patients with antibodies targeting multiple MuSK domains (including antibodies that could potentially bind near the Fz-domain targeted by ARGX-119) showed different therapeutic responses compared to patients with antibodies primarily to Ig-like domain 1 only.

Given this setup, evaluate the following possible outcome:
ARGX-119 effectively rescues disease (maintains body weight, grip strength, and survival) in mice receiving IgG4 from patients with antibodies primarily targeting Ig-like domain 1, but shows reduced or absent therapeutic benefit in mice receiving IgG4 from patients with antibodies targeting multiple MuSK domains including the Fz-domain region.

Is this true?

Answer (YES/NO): NO